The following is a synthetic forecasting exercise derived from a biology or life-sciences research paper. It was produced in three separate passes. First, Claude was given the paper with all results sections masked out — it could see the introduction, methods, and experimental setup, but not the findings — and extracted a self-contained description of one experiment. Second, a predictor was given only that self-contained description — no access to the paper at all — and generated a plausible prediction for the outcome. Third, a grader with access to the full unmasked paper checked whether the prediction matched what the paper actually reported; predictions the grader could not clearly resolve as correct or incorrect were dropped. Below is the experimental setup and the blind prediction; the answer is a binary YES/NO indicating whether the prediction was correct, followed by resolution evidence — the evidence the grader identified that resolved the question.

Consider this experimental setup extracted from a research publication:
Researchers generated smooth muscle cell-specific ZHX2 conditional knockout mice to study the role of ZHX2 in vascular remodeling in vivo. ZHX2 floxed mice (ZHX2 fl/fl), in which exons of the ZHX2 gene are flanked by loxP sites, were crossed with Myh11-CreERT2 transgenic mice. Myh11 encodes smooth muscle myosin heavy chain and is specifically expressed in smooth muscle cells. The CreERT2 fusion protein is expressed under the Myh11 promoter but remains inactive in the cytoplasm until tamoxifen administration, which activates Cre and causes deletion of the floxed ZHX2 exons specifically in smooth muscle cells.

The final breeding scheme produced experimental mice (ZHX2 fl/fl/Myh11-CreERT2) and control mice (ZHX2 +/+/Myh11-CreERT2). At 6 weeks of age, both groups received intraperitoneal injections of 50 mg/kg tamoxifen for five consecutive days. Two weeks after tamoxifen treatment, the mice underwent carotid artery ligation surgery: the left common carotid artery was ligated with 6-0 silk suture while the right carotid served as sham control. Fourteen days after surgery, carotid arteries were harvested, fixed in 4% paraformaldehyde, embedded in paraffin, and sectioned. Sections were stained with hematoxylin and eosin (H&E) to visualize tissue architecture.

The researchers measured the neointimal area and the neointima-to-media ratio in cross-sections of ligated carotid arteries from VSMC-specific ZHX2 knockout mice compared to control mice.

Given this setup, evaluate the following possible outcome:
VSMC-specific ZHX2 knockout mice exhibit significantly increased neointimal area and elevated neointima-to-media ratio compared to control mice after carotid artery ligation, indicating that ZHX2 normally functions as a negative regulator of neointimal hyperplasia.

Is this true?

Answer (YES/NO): YES